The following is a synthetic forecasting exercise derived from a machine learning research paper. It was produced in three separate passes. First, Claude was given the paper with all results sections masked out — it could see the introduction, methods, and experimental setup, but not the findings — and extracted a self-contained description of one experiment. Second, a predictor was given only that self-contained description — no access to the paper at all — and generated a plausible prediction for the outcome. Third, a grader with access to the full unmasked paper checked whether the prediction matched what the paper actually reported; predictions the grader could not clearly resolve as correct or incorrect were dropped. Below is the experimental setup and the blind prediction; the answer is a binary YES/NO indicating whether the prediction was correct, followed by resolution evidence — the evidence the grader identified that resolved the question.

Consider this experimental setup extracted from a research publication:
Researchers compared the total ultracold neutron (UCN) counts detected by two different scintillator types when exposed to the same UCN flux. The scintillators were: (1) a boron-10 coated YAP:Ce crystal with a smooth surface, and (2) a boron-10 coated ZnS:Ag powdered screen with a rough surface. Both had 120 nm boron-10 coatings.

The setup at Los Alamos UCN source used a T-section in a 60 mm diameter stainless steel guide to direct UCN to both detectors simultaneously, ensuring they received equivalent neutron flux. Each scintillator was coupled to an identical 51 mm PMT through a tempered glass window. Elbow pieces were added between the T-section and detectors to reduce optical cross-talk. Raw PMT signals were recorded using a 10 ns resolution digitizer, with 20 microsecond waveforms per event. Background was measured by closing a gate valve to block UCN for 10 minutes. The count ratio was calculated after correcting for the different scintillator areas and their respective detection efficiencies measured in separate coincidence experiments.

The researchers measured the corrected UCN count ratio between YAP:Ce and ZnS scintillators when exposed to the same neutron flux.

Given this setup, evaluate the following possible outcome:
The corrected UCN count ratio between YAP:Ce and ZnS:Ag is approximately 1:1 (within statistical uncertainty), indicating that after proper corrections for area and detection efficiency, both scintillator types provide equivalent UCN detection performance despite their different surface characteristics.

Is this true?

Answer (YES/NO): NO